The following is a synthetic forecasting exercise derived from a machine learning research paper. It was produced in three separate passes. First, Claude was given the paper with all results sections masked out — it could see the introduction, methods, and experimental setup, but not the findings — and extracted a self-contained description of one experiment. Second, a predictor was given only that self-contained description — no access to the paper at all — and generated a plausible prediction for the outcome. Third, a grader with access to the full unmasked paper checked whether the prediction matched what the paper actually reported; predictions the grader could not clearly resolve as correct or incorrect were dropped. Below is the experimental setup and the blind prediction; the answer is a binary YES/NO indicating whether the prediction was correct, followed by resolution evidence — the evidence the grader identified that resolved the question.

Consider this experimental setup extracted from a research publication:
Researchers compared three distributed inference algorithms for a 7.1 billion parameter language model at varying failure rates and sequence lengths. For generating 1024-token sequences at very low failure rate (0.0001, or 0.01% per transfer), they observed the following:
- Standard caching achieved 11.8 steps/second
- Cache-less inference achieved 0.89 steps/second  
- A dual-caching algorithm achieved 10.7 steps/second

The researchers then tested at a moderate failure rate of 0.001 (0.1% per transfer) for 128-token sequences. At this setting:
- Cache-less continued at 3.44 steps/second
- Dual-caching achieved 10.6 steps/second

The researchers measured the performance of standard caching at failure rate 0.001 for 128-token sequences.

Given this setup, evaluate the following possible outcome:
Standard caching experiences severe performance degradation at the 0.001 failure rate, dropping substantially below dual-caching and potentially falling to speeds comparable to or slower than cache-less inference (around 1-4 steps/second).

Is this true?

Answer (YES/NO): NO